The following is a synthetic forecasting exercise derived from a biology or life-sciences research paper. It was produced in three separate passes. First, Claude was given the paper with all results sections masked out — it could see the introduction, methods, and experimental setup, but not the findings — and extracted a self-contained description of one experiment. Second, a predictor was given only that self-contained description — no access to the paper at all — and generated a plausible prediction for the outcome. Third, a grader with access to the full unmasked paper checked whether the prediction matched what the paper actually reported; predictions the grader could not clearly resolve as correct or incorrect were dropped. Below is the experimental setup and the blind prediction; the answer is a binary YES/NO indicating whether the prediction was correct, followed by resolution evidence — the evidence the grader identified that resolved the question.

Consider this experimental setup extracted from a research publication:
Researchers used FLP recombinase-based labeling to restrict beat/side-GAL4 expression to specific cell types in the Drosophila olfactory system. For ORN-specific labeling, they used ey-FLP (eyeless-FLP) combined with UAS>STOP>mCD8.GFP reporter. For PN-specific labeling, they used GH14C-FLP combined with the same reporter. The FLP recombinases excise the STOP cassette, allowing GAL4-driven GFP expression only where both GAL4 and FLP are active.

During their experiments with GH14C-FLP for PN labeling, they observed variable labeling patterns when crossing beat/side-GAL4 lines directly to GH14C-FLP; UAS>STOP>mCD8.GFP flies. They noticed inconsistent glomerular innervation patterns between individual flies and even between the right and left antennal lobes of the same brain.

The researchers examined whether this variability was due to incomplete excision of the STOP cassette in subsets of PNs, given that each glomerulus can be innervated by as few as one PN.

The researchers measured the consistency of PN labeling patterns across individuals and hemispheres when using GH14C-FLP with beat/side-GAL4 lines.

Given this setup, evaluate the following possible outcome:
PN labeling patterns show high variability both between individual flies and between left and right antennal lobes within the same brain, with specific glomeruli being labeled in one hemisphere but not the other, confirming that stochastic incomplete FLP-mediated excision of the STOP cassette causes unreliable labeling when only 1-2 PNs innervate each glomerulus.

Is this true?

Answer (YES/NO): NO